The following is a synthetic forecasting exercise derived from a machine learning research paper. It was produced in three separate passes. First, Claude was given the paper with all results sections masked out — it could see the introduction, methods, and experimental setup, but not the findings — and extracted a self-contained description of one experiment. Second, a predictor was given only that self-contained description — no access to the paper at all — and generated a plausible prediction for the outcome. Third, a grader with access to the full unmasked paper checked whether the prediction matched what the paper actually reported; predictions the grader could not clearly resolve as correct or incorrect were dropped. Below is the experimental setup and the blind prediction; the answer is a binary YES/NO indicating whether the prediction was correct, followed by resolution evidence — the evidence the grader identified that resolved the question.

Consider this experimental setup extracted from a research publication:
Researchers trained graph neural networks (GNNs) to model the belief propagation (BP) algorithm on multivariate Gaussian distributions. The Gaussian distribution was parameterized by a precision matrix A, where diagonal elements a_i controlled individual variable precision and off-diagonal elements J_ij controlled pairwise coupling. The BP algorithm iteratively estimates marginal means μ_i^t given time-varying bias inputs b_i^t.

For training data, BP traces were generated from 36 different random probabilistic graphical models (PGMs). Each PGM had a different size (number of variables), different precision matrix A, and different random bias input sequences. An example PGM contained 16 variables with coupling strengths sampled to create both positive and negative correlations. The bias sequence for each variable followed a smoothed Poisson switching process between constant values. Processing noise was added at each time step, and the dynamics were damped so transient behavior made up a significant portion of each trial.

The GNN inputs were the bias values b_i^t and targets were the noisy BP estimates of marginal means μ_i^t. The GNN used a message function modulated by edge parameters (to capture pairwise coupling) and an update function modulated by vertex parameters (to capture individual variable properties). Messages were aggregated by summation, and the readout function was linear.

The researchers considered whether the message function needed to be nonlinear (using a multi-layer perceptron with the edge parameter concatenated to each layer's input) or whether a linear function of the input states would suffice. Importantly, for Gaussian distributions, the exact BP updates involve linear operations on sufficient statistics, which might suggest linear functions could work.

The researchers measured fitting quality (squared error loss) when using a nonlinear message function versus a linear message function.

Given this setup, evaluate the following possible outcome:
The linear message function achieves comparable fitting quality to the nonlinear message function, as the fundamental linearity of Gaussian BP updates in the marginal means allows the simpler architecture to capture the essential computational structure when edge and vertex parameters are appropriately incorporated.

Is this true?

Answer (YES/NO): NO